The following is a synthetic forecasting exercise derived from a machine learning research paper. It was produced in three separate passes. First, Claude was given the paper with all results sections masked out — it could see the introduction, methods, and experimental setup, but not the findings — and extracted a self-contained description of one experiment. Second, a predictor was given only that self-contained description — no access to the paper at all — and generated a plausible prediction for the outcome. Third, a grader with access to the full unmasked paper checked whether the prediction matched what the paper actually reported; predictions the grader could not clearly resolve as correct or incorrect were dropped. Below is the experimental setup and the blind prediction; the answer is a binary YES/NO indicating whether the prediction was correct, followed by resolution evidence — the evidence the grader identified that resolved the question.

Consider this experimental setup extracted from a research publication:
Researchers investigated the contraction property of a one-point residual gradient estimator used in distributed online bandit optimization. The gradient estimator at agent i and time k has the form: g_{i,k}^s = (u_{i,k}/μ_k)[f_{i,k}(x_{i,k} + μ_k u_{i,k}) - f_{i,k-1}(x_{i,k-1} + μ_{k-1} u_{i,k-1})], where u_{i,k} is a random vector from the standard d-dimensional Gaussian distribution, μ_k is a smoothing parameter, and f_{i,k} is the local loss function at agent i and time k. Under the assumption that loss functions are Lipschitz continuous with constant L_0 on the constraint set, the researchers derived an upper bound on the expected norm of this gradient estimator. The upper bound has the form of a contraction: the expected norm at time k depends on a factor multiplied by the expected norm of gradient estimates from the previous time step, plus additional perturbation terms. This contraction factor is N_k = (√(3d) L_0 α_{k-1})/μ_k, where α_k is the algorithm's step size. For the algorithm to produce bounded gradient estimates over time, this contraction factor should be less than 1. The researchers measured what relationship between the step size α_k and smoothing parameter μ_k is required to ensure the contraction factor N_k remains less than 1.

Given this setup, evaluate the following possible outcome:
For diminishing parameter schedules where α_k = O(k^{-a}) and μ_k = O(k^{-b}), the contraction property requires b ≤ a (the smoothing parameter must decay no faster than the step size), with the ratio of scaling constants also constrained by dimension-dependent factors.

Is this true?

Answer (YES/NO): YES